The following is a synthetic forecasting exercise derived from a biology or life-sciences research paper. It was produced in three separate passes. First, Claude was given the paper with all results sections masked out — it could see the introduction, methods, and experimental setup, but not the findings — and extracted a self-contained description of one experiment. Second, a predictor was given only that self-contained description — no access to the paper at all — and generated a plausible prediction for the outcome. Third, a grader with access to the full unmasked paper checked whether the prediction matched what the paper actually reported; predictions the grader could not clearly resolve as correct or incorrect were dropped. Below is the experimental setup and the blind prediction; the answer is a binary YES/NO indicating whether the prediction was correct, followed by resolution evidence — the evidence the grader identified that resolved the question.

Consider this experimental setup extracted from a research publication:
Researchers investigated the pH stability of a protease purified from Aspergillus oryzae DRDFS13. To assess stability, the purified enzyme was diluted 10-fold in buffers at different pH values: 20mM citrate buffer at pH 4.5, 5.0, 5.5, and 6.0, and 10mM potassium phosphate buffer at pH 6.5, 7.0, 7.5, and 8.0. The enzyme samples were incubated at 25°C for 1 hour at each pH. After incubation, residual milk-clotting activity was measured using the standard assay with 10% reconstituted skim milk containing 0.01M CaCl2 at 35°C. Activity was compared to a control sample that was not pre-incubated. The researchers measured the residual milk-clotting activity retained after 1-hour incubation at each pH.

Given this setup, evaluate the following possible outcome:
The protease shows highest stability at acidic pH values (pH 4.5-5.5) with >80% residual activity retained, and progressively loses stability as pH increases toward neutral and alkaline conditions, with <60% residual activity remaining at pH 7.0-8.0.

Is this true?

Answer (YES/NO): NO